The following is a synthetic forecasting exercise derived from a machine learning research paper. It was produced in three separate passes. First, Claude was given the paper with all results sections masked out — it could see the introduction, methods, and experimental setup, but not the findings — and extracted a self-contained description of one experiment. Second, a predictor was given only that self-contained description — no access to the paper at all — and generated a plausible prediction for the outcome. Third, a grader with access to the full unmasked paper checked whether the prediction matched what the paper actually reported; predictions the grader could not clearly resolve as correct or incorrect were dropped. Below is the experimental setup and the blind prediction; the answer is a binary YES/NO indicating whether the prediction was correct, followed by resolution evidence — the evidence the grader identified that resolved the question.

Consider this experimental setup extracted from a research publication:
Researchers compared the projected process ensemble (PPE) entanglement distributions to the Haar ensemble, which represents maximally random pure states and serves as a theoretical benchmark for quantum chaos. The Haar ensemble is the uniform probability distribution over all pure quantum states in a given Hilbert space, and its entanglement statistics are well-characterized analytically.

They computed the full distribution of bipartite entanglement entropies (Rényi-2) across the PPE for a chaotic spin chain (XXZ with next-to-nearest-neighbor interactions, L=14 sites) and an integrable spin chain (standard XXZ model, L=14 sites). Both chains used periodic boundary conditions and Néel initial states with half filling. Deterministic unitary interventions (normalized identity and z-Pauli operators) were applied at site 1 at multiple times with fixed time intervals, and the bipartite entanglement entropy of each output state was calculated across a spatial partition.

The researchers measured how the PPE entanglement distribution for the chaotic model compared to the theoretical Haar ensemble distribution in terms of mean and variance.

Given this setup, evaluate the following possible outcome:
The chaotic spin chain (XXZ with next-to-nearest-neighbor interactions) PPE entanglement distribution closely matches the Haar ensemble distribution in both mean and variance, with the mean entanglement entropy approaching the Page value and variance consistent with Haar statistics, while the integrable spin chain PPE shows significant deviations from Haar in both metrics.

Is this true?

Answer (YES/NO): YES